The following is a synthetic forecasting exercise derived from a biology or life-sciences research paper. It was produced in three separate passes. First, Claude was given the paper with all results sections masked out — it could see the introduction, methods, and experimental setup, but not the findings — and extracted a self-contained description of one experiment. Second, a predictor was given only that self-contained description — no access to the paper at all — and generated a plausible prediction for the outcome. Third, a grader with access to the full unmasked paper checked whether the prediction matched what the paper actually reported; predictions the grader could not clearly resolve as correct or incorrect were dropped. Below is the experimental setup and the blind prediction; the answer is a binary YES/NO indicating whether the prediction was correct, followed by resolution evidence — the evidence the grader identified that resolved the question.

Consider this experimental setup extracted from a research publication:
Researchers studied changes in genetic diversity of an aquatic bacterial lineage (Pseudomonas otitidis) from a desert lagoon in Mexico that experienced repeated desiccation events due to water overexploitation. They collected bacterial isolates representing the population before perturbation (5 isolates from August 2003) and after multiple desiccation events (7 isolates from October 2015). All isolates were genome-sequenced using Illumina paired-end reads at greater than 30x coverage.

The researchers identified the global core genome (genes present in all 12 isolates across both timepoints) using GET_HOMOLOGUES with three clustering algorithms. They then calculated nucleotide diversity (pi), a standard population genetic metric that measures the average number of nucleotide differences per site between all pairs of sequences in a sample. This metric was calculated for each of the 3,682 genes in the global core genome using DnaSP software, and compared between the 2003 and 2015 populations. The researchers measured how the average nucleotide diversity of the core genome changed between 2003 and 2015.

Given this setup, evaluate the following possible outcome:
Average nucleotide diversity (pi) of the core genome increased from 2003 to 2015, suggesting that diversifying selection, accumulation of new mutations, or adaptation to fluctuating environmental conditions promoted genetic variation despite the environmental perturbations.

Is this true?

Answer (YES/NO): NO